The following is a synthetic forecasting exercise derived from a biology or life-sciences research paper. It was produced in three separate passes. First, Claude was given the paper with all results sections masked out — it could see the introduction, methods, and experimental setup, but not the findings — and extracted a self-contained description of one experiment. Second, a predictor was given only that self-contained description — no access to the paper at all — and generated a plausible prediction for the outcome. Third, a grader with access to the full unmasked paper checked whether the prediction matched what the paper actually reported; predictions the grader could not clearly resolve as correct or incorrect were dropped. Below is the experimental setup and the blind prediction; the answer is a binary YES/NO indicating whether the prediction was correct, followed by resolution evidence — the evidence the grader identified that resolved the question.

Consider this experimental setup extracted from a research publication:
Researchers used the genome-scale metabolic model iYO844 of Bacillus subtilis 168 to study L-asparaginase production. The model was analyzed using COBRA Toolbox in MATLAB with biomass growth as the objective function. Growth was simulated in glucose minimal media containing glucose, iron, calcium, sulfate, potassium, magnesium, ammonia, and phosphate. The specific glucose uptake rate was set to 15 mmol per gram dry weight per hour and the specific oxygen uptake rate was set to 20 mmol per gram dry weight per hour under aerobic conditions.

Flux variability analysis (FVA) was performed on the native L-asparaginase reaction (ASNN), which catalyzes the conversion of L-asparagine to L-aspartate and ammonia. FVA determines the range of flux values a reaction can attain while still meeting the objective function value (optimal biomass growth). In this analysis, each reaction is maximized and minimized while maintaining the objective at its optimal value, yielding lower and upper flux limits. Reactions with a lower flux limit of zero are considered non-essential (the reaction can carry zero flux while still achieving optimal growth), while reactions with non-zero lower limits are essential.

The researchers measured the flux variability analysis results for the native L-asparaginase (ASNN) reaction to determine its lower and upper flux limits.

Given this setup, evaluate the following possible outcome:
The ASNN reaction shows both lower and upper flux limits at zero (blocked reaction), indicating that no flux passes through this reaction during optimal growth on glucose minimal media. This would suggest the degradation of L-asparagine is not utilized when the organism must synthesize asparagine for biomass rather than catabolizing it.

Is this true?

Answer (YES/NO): NO